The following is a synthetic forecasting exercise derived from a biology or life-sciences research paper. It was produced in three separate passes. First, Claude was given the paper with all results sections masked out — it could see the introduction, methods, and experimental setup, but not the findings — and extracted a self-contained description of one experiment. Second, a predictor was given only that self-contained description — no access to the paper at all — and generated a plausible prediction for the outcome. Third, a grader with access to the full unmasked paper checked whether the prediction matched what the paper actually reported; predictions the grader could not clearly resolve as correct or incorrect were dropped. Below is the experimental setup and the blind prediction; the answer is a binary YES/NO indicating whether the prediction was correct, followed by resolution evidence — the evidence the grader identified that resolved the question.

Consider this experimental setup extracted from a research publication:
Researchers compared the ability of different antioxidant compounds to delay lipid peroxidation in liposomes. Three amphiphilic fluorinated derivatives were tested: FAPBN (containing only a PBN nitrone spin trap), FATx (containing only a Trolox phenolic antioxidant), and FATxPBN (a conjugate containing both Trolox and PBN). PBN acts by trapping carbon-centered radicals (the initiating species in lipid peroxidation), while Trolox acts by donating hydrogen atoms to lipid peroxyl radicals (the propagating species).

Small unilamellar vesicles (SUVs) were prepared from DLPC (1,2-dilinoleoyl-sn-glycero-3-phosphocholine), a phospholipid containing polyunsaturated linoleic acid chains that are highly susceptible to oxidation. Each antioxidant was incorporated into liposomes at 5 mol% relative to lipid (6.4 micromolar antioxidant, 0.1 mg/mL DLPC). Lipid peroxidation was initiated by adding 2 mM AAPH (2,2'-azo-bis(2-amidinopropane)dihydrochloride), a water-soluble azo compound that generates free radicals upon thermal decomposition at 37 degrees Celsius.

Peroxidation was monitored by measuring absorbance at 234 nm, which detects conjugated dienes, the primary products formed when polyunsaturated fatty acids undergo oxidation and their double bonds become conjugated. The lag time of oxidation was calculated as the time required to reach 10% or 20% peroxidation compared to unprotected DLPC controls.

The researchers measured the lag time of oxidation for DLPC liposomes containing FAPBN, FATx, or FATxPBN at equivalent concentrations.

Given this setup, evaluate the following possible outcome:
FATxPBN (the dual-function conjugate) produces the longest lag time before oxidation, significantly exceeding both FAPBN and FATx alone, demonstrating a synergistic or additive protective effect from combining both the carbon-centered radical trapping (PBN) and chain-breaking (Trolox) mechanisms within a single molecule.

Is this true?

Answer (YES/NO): YES